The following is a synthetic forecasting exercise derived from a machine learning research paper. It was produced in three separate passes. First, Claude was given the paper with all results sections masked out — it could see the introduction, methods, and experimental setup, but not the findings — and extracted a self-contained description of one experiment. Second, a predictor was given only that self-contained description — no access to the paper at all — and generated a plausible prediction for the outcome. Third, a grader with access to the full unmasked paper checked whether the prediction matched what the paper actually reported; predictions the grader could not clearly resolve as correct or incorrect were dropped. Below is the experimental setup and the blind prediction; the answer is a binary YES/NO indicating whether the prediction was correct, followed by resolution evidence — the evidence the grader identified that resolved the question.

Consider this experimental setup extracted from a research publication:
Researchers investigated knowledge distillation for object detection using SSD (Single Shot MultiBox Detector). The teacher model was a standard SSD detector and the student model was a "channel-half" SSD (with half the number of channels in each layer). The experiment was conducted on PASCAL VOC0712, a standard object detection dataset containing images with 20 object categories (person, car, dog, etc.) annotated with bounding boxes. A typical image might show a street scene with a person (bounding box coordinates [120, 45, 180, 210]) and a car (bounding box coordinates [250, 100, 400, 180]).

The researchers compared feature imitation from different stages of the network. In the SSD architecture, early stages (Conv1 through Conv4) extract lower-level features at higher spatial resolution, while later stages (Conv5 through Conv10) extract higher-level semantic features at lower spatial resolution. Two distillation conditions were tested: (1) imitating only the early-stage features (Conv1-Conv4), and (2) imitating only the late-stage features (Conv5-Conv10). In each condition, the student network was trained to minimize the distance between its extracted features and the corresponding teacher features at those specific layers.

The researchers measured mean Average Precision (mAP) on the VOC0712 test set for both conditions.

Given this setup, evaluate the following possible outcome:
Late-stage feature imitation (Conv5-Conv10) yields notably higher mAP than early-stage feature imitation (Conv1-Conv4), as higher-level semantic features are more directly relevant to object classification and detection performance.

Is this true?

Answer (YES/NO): NO